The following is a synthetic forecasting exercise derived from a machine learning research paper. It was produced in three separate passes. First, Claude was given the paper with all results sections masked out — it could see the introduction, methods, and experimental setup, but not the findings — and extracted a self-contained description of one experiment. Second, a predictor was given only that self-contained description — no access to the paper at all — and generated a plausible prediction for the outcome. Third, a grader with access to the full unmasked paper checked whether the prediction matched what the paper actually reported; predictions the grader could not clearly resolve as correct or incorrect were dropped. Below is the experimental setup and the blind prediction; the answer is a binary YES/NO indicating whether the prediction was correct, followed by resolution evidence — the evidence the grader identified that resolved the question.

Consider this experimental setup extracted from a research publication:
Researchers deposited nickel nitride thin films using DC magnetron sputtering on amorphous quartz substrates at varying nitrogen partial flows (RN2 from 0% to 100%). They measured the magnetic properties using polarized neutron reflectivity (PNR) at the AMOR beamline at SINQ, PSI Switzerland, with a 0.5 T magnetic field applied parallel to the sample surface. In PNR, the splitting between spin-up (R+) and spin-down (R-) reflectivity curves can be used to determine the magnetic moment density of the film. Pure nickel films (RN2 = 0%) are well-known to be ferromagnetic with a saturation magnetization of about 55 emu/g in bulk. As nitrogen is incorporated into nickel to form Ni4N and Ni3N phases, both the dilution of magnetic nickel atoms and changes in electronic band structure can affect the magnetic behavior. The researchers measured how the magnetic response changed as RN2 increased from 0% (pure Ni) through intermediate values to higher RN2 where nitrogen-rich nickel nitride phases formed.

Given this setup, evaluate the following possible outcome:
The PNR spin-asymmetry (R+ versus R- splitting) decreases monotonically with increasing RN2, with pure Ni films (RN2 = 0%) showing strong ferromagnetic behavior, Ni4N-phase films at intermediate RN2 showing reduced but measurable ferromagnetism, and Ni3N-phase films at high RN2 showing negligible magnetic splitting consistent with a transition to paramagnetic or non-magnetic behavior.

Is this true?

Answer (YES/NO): NO